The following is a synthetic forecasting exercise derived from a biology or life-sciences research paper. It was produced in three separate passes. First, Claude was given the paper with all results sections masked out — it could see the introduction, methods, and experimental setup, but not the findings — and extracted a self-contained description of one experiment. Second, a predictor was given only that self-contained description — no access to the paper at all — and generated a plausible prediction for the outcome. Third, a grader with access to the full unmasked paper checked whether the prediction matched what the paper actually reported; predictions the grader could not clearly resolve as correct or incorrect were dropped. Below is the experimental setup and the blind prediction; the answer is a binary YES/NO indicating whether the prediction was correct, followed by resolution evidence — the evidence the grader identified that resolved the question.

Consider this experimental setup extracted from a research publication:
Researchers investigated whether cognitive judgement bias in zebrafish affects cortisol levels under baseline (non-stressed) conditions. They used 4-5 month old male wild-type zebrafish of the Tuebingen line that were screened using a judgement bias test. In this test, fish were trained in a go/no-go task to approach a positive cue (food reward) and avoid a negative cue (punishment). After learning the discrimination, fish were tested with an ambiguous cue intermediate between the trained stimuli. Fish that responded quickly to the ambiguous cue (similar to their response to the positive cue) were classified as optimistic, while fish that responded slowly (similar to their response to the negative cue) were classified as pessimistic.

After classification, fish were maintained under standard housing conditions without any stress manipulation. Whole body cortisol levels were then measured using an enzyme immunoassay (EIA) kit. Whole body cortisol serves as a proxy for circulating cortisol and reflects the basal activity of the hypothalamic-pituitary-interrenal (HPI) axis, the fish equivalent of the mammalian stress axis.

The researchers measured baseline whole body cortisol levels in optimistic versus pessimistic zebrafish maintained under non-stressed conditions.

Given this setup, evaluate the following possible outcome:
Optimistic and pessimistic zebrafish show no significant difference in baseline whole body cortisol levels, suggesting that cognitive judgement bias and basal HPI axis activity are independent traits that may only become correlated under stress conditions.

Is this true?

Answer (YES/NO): YES